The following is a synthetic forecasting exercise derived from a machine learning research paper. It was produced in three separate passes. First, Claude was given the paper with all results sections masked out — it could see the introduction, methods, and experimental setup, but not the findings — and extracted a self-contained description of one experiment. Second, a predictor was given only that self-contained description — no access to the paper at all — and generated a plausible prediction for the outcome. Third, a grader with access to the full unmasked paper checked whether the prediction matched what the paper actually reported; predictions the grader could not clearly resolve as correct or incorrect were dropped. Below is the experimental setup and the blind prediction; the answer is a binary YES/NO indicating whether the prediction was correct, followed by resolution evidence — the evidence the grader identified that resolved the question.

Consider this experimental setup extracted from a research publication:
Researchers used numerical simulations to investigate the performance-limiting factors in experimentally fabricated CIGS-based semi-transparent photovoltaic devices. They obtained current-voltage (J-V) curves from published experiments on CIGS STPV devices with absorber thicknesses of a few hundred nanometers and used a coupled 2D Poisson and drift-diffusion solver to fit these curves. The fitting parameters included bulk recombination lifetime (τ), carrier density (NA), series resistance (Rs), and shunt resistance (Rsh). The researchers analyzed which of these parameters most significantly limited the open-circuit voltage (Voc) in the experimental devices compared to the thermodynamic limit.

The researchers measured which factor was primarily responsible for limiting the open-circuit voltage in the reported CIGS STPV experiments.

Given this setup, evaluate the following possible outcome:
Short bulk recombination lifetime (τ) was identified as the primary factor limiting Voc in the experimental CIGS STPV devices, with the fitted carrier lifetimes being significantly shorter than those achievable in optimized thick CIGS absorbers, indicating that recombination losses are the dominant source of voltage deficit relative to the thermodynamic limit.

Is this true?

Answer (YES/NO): YES